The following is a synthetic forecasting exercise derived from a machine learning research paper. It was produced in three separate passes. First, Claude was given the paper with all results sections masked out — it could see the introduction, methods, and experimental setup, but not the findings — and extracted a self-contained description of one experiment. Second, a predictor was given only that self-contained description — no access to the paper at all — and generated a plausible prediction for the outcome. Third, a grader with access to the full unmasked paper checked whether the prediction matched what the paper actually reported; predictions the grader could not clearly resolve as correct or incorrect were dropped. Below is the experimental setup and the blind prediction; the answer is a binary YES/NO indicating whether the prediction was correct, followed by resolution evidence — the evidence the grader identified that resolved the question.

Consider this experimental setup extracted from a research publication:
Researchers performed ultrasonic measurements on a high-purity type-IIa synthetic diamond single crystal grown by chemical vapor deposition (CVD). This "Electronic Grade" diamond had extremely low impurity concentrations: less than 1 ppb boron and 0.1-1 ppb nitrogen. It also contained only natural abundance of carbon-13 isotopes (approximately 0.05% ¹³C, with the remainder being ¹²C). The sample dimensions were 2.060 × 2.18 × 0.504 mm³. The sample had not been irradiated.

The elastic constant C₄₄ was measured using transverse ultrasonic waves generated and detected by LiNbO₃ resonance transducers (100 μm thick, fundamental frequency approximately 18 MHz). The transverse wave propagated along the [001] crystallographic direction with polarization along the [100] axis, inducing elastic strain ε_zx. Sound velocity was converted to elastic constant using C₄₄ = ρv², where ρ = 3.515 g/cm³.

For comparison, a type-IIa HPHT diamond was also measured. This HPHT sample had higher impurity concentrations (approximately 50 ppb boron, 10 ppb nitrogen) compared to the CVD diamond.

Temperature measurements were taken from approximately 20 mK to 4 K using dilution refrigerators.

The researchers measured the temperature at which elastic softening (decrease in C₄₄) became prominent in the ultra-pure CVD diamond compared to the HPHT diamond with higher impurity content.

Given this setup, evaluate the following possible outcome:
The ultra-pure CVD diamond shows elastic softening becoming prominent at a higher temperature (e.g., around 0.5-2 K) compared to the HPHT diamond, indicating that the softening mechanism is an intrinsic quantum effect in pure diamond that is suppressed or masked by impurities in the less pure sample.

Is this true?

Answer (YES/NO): NO